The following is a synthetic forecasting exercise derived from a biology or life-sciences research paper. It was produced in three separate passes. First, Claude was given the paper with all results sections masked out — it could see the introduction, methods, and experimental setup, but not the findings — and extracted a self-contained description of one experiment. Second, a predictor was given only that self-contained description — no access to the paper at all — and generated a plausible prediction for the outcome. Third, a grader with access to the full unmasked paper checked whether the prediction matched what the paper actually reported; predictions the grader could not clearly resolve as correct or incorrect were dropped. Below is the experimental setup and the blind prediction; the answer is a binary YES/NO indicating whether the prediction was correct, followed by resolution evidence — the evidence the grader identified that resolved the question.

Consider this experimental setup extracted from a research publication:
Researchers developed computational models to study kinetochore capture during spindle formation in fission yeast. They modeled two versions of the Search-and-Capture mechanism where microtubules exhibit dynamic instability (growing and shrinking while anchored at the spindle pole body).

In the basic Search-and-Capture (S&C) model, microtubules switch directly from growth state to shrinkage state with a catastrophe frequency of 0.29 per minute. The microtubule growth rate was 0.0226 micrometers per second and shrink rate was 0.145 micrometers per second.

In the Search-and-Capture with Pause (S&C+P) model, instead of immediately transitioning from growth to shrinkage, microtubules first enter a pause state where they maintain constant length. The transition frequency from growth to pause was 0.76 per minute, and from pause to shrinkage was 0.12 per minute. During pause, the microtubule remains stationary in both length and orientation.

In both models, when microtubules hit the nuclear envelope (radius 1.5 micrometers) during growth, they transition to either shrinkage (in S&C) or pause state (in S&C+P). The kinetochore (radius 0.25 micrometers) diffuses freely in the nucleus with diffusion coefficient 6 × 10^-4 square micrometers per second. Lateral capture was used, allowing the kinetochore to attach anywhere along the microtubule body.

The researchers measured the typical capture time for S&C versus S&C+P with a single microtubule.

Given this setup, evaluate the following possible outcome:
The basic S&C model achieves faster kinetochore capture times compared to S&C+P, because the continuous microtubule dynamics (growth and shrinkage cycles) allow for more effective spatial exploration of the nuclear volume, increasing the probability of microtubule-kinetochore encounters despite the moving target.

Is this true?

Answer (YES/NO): YES